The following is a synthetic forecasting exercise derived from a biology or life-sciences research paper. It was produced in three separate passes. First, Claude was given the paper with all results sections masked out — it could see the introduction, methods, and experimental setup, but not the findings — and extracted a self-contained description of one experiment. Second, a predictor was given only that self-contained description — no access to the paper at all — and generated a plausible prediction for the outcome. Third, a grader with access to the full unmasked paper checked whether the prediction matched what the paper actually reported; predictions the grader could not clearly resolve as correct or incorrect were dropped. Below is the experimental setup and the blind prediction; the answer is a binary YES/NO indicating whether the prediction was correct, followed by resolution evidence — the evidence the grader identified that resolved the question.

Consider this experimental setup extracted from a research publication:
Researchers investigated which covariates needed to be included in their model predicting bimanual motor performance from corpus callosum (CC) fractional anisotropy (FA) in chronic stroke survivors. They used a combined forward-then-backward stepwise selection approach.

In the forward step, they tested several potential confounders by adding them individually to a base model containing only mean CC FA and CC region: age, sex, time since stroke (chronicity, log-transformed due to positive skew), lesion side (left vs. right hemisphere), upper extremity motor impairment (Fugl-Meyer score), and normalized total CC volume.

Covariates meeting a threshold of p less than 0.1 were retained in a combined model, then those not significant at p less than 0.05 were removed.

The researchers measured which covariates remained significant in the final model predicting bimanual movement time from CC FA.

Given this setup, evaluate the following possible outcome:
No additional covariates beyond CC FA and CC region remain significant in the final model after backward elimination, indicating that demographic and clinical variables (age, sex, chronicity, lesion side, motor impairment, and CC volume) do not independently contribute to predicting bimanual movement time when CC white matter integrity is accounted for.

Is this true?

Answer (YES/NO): NO